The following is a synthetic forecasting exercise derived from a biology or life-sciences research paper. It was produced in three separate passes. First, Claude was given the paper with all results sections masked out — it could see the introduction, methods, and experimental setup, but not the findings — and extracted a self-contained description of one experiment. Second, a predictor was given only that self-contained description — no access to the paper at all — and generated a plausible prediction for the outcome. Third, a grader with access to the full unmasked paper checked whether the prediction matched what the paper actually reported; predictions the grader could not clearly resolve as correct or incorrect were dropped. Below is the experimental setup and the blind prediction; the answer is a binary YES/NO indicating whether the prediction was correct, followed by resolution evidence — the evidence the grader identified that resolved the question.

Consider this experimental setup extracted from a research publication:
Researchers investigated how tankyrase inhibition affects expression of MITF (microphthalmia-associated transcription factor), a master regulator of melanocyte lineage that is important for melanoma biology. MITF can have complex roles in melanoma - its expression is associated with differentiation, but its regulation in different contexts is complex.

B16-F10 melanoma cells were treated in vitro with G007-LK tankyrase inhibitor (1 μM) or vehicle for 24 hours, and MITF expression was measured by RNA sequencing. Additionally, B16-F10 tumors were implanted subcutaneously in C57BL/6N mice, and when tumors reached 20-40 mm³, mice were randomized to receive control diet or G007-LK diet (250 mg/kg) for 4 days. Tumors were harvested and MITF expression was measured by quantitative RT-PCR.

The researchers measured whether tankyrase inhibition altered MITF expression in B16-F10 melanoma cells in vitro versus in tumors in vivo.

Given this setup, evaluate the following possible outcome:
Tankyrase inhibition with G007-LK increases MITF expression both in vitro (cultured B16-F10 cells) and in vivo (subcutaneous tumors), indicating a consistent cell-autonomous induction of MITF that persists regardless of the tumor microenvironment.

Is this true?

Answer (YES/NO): NO